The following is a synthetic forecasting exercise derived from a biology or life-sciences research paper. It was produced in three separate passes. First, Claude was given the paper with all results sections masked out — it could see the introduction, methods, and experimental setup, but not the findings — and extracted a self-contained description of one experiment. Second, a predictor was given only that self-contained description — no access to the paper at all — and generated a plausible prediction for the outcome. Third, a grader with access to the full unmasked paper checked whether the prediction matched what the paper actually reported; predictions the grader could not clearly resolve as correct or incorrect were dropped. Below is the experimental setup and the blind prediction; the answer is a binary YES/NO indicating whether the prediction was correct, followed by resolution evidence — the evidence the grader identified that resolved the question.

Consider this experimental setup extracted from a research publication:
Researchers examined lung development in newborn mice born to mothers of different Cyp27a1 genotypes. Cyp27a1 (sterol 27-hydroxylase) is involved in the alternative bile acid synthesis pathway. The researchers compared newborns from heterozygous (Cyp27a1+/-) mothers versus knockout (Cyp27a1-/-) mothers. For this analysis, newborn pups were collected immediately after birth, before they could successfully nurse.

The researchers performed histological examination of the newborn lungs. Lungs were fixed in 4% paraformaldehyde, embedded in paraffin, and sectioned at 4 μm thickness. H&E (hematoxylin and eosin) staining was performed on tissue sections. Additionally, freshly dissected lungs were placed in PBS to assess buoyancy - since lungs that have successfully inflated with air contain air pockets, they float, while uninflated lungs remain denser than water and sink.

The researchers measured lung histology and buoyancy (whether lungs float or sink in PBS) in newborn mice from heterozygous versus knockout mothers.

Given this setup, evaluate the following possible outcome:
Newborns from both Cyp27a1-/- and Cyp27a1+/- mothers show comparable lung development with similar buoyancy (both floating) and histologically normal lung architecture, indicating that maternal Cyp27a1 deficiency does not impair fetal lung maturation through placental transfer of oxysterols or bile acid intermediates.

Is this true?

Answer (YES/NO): NO